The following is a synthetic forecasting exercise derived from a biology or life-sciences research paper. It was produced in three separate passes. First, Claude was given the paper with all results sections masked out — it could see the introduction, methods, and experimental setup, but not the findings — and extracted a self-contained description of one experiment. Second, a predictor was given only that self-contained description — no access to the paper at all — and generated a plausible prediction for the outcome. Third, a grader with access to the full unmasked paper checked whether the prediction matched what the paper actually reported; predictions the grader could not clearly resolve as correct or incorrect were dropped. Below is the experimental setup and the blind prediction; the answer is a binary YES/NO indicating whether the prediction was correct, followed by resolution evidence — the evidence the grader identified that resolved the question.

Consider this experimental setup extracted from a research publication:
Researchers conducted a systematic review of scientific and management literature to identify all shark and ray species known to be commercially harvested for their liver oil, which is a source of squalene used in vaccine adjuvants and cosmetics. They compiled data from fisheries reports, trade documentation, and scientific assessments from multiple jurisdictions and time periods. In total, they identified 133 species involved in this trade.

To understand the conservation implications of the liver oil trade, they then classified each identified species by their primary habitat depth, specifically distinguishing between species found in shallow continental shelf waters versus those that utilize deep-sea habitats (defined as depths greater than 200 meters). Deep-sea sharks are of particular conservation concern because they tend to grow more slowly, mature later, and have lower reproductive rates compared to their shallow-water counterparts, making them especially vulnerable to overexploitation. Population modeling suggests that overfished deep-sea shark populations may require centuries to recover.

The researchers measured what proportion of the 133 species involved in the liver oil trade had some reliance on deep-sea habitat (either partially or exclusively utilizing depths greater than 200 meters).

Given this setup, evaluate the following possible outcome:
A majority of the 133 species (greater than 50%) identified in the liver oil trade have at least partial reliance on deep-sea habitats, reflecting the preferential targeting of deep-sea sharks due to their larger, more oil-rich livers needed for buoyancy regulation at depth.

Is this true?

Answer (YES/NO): YES